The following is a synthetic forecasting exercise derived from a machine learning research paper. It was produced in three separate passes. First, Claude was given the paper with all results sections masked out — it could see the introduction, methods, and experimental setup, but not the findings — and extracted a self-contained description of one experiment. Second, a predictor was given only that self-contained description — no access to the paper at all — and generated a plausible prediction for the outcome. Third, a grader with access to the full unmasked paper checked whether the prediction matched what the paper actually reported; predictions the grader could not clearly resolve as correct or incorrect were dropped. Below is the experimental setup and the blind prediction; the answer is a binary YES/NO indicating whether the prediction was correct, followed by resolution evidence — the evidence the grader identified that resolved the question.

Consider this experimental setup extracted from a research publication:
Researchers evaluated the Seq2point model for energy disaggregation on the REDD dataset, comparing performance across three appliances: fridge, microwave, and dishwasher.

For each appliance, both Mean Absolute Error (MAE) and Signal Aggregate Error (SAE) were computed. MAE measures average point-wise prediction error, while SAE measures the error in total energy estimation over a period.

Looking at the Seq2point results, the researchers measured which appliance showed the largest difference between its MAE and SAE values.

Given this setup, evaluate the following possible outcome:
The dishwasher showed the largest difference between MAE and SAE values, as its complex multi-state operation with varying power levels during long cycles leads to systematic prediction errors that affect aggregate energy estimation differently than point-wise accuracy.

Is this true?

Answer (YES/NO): NO